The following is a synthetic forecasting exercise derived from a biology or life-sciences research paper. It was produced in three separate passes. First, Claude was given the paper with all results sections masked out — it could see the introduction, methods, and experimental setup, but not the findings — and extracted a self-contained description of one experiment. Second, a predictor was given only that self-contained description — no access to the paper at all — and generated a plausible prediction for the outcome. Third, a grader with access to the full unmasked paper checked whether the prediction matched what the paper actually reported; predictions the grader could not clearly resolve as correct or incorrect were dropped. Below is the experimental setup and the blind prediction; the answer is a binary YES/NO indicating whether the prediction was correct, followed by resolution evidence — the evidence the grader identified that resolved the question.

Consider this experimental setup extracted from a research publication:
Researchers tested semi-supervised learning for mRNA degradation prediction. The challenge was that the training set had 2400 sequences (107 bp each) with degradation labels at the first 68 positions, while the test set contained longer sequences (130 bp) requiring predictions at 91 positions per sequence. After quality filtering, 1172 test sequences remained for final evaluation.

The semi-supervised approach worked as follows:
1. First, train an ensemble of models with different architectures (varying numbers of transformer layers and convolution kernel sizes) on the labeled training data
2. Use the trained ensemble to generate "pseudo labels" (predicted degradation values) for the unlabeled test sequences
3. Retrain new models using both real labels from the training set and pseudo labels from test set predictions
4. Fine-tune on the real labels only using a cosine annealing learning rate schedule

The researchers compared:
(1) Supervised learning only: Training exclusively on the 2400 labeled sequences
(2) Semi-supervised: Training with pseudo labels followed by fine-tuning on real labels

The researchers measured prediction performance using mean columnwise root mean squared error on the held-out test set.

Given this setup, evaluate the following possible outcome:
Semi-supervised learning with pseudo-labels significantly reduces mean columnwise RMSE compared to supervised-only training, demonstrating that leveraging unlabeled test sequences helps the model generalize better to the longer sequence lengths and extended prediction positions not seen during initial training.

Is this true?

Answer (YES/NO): YES